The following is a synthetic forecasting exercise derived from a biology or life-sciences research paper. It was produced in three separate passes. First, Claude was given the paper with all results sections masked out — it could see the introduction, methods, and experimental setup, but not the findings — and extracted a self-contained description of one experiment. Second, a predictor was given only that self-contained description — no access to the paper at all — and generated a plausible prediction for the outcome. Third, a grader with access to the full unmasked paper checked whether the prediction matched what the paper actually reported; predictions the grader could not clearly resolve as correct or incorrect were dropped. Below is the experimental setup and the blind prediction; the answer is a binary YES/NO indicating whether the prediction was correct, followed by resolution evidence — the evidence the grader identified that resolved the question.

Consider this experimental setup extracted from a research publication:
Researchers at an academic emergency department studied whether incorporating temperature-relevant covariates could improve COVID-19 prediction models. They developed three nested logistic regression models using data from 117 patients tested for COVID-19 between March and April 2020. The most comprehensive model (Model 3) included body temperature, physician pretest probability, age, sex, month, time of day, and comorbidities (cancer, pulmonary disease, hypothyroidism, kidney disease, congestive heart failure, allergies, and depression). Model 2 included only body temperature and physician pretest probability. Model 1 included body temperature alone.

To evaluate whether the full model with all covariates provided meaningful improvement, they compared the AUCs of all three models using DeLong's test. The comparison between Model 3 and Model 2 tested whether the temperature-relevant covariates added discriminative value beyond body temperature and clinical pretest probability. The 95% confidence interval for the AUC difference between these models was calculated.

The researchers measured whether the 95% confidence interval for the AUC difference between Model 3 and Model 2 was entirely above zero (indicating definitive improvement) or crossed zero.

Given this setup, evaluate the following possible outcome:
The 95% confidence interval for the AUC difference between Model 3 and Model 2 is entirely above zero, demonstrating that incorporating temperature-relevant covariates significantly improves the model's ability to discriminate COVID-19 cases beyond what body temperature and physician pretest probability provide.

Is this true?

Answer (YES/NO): NO